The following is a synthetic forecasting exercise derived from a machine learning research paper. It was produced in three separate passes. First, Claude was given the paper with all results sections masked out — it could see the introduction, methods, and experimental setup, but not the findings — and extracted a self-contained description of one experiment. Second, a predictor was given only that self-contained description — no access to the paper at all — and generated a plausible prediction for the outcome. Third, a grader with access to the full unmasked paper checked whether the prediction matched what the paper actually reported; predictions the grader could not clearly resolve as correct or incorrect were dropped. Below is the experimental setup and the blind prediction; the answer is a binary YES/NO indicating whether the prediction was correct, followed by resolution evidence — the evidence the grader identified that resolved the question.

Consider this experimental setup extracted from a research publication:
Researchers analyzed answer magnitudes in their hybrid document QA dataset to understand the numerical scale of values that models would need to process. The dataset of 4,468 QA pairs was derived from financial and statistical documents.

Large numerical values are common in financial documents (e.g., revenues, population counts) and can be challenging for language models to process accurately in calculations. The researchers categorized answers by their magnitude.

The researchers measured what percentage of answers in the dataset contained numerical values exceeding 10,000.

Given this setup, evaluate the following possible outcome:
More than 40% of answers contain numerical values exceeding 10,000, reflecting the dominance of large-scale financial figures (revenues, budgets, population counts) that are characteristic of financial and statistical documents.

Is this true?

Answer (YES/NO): NO